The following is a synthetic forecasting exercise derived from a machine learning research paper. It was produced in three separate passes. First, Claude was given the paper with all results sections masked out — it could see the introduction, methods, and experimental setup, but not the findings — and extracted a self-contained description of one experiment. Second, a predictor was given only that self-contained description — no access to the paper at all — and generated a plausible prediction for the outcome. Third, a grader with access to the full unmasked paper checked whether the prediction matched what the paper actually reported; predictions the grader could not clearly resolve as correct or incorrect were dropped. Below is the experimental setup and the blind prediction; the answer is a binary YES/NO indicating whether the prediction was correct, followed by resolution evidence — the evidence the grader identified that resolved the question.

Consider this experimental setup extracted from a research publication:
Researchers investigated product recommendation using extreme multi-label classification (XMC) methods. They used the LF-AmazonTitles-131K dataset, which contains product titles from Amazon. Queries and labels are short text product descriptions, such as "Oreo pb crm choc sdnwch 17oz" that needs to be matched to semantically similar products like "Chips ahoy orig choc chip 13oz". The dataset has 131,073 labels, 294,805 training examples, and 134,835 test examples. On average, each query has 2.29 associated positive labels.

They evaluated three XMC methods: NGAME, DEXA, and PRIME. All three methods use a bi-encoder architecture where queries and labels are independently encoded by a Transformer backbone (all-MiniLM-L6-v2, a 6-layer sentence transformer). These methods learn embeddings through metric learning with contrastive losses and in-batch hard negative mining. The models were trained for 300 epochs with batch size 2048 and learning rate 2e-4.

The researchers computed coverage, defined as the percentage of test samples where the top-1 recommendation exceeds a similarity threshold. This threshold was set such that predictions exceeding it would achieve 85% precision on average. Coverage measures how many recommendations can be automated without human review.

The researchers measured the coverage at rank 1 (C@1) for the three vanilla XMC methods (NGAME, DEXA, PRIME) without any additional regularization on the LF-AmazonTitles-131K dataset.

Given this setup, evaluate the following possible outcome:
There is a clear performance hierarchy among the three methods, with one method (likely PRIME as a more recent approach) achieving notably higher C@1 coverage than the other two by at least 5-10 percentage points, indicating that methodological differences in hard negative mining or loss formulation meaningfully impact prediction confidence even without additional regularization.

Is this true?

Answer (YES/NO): NO